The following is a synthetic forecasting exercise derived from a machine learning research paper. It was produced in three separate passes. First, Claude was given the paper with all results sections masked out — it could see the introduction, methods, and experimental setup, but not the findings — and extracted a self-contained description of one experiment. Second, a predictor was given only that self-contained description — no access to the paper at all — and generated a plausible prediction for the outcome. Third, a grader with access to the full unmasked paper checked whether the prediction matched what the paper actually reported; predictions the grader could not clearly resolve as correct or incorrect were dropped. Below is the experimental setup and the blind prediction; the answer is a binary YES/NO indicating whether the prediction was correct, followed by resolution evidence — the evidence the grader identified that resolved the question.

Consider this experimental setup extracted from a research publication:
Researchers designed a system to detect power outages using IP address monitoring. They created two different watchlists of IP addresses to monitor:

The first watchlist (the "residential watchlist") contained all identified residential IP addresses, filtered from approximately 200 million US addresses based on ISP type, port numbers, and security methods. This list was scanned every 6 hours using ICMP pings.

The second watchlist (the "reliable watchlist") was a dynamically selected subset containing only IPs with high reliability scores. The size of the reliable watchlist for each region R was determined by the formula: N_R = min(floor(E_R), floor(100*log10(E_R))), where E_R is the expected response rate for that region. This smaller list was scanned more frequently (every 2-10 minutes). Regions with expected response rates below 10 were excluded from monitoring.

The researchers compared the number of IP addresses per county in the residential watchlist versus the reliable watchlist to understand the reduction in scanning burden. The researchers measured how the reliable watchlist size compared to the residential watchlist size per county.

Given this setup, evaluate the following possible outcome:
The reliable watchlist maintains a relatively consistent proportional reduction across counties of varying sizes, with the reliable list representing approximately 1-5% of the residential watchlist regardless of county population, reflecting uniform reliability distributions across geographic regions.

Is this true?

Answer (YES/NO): NO